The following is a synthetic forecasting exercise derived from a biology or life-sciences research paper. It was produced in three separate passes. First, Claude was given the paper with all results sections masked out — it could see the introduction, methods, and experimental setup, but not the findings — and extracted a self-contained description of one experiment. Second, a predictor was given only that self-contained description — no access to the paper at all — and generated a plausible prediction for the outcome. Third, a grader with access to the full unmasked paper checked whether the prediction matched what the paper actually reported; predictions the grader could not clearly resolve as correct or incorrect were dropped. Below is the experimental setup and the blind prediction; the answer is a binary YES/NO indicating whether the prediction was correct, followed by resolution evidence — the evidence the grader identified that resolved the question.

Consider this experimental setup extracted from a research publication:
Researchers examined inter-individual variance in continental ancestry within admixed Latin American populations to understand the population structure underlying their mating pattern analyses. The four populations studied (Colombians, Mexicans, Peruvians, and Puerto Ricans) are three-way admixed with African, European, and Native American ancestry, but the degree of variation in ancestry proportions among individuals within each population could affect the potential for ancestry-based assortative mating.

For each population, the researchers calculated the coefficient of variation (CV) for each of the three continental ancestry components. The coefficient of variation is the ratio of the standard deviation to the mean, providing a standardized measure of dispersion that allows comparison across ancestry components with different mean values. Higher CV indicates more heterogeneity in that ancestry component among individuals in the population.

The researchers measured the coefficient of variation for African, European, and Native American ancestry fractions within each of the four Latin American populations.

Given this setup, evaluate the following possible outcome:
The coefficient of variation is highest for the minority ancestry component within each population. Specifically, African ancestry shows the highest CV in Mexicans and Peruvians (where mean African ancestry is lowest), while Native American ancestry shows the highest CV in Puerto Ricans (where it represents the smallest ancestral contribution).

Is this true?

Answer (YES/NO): NO